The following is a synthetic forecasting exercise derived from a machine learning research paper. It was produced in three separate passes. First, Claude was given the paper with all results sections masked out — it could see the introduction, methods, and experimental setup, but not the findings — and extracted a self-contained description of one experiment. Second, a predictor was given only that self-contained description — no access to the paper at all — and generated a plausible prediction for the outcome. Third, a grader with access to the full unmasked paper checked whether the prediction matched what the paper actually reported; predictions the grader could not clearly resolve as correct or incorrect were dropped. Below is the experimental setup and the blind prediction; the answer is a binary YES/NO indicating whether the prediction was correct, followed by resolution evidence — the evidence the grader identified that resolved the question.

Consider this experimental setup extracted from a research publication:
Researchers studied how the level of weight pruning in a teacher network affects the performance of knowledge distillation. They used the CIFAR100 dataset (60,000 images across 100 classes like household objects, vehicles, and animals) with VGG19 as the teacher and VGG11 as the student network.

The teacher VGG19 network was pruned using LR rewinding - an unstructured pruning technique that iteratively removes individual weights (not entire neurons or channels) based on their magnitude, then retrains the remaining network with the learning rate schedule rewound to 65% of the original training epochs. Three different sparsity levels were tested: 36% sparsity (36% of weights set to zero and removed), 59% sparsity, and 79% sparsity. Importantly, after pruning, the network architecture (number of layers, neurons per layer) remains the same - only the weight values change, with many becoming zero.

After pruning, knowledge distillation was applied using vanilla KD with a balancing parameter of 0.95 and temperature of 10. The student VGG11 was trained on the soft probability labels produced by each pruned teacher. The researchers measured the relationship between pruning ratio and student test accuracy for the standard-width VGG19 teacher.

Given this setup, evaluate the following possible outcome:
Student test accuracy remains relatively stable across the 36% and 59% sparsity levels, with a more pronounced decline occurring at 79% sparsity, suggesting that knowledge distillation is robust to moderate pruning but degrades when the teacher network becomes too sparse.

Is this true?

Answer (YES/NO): NO